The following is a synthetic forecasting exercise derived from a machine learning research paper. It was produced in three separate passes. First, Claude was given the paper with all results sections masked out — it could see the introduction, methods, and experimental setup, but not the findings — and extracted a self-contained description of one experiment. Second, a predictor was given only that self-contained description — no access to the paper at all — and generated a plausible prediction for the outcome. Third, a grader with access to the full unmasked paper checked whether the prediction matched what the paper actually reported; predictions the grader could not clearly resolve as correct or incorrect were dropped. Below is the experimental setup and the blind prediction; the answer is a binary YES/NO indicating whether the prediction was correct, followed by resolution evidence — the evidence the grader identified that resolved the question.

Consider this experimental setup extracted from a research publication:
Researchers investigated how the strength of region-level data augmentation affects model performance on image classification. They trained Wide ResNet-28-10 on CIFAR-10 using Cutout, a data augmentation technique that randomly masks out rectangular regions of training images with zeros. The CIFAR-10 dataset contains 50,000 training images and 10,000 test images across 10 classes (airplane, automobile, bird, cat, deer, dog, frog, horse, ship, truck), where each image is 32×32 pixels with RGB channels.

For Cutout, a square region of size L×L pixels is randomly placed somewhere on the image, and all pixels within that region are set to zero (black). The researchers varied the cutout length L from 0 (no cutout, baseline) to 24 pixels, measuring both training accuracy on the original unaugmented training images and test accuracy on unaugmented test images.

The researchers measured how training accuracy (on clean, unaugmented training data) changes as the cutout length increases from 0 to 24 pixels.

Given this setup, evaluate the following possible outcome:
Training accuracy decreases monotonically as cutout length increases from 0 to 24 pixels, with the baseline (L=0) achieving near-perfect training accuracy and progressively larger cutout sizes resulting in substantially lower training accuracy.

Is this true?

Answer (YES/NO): NO